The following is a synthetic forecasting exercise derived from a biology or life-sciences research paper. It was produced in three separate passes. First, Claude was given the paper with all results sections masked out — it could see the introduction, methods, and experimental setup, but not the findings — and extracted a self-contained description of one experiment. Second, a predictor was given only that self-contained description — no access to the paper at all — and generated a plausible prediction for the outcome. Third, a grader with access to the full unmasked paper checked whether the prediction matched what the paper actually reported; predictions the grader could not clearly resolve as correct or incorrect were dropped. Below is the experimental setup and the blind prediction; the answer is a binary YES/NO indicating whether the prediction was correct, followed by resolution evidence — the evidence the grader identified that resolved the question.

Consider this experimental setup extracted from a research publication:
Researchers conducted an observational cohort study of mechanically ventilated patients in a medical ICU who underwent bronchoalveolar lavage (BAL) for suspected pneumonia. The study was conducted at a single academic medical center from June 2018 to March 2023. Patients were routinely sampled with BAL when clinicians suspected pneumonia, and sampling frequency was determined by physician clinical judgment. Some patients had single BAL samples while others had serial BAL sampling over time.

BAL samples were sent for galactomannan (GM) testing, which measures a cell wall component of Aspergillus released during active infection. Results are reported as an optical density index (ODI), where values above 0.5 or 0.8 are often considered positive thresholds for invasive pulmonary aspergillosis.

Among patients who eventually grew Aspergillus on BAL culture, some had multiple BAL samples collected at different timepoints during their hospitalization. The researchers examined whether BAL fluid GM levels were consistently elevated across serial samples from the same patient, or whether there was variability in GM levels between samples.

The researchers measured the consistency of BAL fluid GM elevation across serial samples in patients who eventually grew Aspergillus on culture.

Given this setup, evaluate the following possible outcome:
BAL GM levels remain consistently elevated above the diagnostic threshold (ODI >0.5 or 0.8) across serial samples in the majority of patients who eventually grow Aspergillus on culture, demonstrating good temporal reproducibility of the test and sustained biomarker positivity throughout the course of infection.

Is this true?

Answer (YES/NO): NO